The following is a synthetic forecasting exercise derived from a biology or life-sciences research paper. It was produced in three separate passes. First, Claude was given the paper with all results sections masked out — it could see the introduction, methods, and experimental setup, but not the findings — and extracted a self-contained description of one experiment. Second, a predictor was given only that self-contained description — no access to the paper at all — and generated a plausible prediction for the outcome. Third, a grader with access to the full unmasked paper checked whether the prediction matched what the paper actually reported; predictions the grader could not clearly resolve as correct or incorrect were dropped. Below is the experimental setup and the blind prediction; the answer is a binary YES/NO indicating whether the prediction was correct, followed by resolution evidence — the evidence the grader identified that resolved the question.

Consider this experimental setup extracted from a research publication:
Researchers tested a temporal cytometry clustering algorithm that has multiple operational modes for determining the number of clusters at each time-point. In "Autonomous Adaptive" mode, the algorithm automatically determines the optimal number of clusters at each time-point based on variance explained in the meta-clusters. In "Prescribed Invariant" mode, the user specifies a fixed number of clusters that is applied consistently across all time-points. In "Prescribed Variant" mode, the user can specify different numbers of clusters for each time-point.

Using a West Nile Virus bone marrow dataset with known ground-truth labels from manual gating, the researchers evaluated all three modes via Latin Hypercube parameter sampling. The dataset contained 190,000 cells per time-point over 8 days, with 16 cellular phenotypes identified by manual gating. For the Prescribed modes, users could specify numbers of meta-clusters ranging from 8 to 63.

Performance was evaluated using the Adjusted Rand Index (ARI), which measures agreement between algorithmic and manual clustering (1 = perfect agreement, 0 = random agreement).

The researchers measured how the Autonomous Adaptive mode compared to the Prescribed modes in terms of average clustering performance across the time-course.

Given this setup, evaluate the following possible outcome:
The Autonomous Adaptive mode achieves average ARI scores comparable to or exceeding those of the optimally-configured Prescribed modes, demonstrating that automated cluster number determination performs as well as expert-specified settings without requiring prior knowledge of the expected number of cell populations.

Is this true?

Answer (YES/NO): NO